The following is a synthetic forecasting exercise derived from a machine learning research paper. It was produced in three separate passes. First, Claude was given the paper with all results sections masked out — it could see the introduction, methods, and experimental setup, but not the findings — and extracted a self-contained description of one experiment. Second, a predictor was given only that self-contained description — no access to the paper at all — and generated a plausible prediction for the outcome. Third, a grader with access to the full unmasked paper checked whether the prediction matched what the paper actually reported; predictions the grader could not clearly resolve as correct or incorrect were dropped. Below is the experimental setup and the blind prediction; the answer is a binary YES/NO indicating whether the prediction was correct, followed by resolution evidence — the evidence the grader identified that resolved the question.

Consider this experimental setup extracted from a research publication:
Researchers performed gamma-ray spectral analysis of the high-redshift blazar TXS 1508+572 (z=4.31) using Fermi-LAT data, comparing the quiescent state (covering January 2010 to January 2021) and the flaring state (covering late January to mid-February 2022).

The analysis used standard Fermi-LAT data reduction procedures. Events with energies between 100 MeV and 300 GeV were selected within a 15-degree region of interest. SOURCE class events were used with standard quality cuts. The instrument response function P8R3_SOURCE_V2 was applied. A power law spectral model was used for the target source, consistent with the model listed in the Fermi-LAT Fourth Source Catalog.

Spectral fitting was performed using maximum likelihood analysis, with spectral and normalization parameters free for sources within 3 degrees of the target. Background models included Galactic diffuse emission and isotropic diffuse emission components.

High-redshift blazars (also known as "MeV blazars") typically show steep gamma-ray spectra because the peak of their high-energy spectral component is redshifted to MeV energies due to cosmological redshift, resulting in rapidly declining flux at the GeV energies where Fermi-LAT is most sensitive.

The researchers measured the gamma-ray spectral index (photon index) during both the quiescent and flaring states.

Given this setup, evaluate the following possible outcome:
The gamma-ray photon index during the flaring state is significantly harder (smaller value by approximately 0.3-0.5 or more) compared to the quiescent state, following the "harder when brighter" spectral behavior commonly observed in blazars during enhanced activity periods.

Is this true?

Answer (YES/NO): YES